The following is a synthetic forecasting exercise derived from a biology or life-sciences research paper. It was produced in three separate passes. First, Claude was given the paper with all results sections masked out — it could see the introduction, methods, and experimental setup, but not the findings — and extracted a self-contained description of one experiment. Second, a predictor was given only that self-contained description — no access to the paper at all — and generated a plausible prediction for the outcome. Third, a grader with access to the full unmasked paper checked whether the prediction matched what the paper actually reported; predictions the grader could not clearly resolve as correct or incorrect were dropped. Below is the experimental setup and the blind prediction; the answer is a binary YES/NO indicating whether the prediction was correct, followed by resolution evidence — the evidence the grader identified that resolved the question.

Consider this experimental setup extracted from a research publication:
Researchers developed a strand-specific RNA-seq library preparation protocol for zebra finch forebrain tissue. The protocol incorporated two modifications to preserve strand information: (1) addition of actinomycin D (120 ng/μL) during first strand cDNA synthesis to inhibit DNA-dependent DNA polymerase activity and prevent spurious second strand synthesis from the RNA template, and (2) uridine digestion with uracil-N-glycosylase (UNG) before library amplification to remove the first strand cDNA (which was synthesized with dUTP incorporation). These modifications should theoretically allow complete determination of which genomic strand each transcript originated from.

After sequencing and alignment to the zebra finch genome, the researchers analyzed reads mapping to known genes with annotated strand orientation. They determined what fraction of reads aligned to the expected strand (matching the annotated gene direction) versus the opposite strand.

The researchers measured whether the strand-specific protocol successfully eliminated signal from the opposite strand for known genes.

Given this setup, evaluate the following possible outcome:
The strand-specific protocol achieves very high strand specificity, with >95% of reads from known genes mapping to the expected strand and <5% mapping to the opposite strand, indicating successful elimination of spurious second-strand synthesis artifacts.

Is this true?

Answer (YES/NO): NO